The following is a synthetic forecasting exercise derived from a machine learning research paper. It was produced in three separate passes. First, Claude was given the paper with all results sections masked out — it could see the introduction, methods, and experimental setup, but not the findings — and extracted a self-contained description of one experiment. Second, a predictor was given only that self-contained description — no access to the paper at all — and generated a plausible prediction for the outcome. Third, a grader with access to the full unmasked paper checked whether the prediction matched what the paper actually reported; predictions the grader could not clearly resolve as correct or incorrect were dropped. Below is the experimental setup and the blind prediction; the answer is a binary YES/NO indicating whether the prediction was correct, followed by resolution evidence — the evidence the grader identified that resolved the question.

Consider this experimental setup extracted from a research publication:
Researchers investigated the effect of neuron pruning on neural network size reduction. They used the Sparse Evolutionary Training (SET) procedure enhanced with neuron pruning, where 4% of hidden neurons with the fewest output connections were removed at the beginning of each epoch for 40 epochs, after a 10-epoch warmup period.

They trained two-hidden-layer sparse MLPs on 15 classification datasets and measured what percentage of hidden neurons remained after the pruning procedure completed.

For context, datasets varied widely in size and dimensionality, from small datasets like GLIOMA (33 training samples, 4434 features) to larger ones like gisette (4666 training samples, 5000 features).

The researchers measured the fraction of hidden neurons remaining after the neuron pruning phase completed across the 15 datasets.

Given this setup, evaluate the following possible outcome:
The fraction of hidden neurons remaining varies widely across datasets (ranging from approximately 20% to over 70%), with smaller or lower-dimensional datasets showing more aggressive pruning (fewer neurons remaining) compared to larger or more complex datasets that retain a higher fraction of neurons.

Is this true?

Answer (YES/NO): NO